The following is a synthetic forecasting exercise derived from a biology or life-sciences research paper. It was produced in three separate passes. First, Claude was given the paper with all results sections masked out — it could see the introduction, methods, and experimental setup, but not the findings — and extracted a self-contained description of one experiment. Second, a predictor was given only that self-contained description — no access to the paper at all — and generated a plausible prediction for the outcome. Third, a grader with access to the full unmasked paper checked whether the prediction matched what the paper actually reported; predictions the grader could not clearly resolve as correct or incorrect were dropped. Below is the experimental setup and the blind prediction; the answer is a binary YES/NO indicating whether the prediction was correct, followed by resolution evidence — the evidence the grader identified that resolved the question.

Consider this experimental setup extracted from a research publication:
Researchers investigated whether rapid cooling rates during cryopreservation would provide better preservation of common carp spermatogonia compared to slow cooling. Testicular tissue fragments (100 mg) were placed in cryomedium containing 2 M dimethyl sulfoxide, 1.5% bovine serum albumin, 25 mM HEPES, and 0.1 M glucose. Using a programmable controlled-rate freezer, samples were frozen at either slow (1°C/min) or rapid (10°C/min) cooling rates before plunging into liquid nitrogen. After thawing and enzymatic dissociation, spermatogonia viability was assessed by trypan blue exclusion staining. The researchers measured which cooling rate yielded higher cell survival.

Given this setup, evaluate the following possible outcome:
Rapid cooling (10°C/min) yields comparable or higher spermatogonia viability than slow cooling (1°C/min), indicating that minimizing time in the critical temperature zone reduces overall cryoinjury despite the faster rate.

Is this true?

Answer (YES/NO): NO